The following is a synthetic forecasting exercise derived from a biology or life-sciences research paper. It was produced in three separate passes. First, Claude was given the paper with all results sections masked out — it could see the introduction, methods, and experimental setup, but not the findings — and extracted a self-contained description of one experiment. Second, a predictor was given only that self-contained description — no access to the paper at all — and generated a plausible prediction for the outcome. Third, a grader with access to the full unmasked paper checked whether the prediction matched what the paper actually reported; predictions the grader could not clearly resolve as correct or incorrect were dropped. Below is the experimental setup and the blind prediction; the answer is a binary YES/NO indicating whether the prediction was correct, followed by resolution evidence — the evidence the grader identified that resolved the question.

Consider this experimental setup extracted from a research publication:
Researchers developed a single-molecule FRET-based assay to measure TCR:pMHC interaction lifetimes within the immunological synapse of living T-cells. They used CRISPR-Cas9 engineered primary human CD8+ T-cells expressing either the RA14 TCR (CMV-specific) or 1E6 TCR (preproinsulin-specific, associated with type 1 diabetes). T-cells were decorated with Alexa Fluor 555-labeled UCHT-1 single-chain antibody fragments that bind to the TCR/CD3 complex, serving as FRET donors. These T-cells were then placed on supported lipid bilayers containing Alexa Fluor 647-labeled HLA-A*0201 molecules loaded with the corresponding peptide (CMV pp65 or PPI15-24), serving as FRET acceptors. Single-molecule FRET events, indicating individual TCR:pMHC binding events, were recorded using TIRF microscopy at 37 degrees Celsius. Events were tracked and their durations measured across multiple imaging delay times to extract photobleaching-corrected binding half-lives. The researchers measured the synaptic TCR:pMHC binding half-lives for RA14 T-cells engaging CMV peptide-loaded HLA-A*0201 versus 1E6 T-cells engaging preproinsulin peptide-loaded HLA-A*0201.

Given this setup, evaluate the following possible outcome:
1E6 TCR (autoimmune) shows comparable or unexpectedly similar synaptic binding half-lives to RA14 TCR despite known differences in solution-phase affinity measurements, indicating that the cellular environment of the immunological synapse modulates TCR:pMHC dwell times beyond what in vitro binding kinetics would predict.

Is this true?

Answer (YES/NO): NO